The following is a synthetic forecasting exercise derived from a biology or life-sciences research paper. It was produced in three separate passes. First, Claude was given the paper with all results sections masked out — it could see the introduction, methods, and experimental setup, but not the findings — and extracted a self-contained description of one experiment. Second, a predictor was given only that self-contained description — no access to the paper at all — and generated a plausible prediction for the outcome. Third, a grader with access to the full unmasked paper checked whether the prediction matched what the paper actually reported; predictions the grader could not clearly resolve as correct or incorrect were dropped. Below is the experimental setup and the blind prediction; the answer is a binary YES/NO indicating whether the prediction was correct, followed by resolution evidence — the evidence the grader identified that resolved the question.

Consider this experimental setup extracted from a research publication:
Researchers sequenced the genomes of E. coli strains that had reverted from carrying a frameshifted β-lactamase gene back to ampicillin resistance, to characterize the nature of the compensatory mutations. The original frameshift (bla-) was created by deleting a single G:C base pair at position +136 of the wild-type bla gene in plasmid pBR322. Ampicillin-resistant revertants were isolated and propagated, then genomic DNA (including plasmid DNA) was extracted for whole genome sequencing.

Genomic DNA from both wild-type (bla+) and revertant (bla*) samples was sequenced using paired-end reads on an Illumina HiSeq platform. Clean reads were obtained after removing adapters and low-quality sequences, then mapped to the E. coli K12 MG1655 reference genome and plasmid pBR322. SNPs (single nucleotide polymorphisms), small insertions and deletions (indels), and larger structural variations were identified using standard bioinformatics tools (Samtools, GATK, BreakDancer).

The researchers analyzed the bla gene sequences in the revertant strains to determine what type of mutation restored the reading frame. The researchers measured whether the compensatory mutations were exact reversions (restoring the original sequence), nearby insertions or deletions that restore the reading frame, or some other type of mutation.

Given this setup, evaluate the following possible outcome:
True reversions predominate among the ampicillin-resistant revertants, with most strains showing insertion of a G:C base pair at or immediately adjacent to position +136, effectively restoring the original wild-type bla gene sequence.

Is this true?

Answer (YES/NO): NO